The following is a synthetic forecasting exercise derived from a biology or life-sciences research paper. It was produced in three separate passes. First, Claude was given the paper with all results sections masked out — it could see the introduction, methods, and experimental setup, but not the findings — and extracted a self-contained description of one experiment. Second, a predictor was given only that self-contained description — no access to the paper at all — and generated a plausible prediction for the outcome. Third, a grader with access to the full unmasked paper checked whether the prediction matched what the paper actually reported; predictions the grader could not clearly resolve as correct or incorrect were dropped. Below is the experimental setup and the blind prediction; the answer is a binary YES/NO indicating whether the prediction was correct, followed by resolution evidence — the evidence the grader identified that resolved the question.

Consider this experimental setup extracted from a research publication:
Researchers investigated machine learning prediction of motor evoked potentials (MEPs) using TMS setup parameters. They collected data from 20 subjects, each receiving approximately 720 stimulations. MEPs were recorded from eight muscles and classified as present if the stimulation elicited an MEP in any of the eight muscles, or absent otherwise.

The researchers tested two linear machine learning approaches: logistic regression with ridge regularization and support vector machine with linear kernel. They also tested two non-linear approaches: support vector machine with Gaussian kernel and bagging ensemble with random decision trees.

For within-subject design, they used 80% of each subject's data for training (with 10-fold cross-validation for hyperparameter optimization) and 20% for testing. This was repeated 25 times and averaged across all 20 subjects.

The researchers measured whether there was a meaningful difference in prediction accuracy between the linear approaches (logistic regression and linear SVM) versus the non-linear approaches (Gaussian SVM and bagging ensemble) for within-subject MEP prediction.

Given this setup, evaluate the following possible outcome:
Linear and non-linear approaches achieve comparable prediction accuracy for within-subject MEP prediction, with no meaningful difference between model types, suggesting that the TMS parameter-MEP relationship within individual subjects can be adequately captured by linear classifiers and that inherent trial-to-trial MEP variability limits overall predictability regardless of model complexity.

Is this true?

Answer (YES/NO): YES